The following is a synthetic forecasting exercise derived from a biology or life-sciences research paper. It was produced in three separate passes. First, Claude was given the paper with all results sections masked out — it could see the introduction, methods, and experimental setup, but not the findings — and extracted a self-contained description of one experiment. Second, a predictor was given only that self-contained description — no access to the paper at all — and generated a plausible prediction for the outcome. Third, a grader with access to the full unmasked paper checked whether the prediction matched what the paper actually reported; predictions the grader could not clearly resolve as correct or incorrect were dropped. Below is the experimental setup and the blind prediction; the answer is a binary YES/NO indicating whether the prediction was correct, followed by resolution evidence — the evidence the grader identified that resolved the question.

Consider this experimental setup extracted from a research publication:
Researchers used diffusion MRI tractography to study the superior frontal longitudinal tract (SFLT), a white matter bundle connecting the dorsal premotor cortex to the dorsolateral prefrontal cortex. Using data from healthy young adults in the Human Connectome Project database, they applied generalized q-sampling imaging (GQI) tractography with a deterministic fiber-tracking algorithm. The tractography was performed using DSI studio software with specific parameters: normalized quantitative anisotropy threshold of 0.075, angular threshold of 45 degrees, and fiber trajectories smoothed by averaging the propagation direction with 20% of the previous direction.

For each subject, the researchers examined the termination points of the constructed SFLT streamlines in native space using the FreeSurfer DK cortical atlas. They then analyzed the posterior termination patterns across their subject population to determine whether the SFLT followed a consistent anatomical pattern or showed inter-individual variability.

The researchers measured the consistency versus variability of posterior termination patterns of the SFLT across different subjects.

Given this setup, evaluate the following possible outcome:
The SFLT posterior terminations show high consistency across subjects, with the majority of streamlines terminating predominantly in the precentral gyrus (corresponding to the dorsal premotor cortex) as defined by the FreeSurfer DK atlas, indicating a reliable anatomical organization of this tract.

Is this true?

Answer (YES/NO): NO